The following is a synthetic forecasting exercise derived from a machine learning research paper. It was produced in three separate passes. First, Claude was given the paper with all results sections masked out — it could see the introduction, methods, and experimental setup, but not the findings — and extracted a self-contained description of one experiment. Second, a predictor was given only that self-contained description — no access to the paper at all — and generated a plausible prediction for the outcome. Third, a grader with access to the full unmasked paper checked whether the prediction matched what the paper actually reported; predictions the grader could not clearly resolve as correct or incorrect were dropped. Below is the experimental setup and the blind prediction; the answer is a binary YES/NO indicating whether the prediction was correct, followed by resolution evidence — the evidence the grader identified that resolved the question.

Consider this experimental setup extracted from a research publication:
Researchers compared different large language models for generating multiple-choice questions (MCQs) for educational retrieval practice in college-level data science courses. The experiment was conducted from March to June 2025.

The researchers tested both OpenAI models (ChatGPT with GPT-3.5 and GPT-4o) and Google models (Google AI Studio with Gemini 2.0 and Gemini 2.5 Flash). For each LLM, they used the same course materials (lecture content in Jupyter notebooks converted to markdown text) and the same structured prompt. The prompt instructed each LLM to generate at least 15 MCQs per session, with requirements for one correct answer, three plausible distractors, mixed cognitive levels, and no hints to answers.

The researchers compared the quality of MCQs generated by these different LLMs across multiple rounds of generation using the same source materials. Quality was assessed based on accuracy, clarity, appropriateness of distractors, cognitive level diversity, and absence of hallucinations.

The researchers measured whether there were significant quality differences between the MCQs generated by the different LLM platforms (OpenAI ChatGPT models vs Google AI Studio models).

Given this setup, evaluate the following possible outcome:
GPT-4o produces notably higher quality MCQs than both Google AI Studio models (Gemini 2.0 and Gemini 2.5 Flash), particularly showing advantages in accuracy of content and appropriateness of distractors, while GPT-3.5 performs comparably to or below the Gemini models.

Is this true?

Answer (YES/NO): NO